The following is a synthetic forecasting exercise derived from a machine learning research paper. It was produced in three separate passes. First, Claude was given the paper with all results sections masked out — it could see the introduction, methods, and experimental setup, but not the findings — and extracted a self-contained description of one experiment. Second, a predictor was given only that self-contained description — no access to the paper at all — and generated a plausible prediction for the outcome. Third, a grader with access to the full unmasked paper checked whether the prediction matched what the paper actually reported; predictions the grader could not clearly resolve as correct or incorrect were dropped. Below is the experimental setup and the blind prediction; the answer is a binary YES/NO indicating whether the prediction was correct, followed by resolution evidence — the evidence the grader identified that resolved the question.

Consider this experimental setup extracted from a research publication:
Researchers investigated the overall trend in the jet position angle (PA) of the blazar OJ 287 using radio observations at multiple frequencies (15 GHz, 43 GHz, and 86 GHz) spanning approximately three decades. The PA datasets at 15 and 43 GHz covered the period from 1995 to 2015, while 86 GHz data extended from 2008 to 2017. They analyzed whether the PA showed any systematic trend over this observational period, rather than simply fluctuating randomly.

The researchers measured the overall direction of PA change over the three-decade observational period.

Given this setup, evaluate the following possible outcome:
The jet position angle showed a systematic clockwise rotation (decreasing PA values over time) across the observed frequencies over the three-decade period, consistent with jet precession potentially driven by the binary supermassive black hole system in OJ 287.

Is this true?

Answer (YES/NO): YES